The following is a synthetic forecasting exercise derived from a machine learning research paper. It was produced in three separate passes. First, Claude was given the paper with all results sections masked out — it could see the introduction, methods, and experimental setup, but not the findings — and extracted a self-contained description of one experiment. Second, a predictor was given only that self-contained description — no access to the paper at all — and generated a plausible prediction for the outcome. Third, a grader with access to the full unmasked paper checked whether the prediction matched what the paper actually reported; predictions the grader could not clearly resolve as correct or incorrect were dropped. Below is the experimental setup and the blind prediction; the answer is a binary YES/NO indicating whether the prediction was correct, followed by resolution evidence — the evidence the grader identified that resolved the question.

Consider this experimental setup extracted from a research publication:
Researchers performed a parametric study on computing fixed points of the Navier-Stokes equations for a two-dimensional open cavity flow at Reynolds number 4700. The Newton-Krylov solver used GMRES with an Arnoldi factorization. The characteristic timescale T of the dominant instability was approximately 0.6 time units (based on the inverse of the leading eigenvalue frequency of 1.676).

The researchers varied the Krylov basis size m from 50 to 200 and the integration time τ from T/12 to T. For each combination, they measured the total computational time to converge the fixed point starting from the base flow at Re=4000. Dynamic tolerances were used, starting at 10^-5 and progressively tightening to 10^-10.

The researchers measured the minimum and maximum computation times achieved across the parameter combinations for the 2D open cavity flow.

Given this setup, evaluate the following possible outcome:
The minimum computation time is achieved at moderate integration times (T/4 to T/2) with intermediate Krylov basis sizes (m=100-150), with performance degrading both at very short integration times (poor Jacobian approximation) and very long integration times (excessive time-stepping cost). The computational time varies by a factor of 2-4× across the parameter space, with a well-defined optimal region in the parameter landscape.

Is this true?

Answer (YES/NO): NO